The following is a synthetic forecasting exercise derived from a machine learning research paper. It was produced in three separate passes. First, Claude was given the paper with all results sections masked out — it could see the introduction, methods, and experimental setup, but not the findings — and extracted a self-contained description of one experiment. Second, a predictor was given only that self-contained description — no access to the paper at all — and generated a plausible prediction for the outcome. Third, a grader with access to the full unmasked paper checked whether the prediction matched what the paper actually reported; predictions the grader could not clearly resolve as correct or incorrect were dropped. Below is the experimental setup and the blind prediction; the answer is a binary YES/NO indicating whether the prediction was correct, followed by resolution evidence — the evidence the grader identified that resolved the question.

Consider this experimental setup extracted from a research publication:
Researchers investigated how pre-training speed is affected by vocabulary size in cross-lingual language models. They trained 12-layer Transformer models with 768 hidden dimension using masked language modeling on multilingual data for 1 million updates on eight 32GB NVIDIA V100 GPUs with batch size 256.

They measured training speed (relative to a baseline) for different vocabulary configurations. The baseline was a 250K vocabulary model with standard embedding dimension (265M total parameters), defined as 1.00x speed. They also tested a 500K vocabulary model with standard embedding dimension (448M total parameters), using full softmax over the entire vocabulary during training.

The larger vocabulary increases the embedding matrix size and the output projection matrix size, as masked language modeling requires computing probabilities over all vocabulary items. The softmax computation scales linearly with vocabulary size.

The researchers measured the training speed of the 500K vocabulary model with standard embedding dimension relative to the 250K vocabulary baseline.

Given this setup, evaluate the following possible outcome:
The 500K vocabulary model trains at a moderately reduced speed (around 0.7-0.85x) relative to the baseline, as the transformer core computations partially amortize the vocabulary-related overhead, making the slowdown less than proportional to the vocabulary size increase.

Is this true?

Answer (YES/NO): YES